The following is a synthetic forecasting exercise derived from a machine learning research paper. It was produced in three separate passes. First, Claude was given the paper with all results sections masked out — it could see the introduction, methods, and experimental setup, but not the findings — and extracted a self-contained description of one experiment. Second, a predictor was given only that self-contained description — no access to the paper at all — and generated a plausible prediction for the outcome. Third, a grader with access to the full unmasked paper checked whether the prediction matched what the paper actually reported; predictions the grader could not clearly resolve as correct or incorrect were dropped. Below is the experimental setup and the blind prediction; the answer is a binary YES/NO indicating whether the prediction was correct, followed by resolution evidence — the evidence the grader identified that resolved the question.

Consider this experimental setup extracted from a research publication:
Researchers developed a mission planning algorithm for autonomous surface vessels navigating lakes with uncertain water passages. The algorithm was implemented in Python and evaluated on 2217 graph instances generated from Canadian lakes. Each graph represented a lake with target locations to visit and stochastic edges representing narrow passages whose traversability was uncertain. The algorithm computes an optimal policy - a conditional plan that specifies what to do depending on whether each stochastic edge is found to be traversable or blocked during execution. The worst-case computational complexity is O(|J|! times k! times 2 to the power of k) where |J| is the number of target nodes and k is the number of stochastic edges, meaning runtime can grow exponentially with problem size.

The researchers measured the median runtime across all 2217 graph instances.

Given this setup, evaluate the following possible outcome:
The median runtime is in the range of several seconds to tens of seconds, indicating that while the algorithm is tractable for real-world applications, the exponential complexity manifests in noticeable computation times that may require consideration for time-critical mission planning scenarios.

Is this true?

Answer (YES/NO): NO